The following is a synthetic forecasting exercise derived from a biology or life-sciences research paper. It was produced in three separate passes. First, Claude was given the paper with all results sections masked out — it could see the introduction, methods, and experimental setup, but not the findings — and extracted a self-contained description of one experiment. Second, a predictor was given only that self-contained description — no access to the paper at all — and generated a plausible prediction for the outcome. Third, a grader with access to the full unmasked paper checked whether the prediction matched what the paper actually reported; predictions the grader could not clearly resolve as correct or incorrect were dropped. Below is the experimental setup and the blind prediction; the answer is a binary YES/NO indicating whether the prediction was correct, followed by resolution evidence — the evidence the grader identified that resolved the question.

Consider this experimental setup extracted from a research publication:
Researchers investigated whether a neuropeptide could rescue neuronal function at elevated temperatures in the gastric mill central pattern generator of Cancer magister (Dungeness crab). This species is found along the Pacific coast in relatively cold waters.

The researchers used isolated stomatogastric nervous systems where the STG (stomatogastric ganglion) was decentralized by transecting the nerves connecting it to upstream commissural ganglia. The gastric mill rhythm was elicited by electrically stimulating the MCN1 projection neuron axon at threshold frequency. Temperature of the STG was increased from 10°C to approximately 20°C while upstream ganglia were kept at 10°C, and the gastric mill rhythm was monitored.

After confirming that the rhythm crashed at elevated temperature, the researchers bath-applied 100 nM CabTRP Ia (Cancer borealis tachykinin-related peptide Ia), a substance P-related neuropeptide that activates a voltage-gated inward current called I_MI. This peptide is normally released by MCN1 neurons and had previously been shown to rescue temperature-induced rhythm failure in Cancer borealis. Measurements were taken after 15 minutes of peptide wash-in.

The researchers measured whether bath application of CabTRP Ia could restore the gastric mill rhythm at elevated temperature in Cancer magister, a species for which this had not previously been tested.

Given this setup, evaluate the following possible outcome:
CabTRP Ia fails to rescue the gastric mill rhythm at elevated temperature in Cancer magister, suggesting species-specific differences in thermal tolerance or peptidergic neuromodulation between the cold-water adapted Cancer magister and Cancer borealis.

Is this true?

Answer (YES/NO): NO